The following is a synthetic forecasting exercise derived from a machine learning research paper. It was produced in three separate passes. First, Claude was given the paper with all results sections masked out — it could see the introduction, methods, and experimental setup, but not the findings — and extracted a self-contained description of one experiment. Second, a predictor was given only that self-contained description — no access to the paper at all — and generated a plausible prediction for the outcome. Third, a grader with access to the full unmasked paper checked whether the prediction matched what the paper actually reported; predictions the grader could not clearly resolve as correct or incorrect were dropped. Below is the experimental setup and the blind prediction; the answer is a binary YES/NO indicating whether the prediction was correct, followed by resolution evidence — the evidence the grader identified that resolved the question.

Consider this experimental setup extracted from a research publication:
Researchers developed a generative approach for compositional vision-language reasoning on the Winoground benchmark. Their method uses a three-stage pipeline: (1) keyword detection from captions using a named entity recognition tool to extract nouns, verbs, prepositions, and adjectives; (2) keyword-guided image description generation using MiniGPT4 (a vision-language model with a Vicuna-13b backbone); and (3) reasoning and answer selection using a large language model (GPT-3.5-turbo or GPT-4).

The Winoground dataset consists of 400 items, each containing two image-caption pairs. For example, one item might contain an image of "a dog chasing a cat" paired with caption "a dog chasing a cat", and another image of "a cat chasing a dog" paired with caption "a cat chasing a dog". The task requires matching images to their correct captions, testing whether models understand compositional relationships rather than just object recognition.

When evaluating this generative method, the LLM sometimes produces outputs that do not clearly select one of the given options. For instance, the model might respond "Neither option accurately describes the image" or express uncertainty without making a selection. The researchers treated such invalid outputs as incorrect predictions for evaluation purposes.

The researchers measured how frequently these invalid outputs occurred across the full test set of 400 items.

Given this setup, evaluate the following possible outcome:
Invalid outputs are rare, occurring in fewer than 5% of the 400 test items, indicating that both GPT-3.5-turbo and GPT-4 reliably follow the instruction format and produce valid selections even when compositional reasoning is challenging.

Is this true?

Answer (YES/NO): NO